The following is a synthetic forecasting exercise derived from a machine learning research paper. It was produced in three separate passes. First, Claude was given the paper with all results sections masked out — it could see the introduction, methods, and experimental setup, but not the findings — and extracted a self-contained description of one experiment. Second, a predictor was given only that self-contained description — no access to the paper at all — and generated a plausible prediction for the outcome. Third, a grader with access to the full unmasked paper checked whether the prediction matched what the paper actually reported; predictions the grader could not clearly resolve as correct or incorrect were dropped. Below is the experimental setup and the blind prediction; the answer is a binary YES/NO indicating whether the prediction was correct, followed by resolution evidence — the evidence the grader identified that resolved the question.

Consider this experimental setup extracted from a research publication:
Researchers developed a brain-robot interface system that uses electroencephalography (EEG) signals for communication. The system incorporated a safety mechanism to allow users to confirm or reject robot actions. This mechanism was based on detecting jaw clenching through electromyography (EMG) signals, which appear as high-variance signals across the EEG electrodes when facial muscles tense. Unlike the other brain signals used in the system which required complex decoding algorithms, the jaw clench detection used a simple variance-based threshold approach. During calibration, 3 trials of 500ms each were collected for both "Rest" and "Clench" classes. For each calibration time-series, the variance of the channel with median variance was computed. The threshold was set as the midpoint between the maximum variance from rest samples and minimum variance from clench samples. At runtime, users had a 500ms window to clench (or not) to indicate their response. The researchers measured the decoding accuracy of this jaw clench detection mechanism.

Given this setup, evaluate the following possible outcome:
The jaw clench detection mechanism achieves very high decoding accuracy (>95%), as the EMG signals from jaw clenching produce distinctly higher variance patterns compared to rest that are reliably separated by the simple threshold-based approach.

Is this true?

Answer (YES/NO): YES